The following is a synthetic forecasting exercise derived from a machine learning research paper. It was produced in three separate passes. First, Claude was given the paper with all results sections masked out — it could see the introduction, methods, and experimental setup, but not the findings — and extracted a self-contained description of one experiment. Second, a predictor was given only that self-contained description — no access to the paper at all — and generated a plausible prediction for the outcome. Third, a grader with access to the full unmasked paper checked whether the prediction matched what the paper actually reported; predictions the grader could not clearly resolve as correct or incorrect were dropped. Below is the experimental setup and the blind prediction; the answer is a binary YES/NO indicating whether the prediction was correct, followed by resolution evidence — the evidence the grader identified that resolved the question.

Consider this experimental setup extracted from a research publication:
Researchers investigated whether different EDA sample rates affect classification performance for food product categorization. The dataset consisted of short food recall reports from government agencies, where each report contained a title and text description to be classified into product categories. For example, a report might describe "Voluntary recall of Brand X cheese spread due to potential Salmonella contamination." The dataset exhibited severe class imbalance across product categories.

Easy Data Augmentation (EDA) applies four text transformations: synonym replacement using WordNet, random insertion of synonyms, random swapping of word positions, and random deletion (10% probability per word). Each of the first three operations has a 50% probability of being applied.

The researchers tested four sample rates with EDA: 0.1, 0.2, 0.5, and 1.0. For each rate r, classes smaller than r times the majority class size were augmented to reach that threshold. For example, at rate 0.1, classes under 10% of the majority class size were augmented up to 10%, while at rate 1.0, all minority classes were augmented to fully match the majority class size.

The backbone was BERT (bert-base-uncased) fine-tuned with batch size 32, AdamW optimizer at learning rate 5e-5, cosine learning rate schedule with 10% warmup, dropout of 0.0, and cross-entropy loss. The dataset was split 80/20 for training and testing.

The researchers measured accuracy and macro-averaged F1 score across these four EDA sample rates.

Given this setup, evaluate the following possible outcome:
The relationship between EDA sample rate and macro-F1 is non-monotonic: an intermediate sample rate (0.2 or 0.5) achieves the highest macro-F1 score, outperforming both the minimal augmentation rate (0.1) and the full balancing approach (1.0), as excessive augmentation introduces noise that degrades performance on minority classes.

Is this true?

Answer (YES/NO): NO